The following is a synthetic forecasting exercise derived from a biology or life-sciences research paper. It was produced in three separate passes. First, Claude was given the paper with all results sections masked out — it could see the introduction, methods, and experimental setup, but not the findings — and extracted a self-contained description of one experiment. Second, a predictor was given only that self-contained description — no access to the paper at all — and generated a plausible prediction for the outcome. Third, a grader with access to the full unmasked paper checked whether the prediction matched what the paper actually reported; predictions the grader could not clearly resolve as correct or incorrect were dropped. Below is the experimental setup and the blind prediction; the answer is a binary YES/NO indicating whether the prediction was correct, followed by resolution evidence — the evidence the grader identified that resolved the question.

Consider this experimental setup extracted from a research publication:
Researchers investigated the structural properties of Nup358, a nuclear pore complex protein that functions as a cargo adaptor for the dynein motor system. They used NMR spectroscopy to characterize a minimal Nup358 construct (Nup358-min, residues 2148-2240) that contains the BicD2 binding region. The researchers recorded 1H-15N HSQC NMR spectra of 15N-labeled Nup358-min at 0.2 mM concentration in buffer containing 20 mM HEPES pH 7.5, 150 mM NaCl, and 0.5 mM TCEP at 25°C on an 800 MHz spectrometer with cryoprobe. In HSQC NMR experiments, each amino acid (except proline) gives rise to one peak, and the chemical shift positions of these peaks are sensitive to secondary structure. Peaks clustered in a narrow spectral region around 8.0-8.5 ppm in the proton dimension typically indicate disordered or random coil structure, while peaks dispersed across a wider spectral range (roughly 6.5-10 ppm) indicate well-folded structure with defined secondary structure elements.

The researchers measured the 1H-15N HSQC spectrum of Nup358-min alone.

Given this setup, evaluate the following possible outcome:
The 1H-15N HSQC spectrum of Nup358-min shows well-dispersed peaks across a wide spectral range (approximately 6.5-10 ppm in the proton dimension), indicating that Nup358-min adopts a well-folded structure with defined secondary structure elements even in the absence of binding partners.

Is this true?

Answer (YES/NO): NO